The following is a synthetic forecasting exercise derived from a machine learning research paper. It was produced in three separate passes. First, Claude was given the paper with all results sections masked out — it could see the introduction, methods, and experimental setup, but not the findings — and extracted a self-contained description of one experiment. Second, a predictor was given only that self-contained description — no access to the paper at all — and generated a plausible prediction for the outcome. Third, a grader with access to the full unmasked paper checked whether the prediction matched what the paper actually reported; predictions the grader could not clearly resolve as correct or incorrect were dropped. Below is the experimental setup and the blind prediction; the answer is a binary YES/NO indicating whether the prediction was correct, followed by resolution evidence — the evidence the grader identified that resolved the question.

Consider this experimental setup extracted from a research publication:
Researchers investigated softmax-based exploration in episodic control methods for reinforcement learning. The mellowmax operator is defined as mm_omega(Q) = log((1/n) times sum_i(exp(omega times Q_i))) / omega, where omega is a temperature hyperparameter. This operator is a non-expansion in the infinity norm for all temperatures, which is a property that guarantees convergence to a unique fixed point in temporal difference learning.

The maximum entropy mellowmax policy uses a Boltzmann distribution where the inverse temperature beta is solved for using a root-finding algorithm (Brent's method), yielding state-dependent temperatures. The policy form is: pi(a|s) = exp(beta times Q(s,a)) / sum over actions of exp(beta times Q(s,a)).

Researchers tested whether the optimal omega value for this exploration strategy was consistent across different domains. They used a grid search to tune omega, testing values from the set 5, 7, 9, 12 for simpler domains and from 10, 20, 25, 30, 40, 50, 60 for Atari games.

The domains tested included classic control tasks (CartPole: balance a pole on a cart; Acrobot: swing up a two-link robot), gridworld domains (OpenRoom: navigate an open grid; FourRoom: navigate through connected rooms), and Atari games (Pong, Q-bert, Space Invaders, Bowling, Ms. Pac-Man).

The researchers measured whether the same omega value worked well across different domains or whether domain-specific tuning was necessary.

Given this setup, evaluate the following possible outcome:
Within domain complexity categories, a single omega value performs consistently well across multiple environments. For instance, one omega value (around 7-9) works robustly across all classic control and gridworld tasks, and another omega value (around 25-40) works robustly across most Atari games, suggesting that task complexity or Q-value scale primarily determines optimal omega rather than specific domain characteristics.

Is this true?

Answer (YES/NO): NO